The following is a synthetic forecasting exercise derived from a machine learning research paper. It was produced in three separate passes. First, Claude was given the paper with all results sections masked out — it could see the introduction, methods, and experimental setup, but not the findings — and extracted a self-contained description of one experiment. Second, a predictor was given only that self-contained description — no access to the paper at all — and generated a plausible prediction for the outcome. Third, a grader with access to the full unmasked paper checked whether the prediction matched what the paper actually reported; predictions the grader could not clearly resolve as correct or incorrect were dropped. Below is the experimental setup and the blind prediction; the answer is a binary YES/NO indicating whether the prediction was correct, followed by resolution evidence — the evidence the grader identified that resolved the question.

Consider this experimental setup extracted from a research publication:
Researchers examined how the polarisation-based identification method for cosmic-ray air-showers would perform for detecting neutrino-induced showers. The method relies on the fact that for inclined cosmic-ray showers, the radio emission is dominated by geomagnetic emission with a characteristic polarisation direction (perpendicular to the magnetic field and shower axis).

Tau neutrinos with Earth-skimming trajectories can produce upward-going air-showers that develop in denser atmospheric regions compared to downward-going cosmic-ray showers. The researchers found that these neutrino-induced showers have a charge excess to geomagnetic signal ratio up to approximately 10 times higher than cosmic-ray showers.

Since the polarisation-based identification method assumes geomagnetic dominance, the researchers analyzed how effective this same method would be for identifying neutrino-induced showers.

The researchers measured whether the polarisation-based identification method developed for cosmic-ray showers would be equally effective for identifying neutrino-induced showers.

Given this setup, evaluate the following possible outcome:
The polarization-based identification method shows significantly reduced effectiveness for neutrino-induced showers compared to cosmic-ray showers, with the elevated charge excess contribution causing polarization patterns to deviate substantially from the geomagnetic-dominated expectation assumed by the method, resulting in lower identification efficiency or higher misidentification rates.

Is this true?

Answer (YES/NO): YES